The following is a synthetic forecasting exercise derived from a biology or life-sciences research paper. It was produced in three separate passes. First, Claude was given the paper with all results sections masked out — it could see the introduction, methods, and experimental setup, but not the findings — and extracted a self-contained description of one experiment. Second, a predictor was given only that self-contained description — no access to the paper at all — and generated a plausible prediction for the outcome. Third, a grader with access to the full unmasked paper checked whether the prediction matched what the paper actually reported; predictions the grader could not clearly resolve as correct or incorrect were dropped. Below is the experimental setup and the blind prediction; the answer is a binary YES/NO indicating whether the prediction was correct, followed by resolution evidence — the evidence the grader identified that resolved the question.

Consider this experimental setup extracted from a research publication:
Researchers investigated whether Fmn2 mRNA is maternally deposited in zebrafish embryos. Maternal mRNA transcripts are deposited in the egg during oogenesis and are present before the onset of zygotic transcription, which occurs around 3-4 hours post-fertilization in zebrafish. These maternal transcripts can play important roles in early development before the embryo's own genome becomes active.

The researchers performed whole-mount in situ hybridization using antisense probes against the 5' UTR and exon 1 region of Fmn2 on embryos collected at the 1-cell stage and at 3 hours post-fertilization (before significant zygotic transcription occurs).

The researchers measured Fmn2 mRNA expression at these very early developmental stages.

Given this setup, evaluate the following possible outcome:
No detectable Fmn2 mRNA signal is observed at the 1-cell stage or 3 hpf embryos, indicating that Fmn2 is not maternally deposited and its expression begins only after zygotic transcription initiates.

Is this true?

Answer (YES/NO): NO